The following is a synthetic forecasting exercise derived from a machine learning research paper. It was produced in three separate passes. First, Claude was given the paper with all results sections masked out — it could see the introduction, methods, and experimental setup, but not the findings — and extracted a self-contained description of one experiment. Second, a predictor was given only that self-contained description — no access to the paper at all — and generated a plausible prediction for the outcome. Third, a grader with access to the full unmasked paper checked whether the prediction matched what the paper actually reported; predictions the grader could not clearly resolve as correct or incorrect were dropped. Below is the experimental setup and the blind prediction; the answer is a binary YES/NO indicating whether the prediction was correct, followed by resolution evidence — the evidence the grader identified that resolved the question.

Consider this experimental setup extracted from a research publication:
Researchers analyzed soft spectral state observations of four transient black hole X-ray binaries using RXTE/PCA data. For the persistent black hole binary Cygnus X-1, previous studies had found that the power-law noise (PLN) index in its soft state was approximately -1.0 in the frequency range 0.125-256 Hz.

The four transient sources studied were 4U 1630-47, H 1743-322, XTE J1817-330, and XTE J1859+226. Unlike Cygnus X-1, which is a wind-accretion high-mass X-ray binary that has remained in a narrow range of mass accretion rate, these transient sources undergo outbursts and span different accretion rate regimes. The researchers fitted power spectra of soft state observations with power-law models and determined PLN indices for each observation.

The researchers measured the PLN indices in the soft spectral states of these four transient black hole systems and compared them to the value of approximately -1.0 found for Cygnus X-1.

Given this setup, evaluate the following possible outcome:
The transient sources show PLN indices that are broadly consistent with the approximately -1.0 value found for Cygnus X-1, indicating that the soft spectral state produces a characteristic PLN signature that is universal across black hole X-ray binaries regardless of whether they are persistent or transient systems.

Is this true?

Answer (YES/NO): NO